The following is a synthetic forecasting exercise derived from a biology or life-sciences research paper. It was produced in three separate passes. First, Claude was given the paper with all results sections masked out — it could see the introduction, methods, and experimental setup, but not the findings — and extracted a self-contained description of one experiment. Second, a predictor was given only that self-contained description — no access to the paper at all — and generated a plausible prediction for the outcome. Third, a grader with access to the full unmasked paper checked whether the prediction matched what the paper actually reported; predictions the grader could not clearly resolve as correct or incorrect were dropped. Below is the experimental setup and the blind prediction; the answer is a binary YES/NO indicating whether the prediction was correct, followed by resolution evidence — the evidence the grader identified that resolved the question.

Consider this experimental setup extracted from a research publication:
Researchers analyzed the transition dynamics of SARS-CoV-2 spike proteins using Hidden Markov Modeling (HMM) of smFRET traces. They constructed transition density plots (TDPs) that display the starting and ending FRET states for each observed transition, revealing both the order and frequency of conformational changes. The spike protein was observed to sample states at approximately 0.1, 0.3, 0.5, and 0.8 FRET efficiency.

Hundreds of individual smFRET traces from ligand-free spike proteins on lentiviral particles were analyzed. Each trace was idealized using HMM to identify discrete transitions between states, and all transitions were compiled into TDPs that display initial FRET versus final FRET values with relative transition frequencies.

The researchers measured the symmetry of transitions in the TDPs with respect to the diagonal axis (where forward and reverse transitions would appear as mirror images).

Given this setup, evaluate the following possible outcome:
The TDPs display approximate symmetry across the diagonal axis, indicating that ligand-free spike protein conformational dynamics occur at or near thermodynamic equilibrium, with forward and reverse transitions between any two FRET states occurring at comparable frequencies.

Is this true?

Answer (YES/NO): YES